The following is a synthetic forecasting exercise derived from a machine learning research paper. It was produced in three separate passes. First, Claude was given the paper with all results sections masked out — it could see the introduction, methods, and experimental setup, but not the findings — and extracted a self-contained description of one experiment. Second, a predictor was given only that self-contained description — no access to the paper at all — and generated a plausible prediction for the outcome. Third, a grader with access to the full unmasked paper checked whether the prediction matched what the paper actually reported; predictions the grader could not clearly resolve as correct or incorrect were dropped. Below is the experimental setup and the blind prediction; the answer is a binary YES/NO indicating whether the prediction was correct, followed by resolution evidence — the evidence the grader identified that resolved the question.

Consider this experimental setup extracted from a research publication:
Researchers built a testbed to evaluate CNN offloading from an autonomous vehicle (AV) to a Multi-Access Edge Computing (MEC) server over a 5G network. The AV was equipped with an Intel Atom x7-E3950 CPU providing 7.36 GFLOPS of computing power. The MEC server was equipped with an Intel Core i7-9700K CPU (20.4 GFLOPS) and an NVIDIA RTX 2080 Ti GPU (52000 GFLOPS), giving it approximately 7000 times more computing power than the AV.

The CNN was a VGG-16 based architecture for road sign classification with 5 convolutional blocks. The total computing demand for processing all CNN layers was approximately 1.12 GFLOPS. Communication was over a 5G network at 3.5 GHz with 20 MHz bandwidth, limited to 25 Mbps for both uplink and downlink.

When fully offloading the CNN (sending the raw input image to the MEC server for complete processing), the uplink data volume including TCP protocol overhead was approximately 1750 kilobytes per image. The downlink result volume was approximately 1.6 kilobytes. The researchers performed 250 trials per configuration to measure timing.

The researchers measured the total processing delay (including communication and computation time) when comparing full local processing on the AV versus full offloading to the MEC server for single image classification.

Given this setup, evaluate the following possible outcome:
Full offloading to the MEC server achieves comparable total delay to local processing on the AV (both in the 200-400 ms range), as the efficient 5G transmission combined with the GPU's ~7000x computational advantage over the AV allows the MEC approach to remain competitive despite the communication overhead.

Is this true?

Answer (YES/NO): NO